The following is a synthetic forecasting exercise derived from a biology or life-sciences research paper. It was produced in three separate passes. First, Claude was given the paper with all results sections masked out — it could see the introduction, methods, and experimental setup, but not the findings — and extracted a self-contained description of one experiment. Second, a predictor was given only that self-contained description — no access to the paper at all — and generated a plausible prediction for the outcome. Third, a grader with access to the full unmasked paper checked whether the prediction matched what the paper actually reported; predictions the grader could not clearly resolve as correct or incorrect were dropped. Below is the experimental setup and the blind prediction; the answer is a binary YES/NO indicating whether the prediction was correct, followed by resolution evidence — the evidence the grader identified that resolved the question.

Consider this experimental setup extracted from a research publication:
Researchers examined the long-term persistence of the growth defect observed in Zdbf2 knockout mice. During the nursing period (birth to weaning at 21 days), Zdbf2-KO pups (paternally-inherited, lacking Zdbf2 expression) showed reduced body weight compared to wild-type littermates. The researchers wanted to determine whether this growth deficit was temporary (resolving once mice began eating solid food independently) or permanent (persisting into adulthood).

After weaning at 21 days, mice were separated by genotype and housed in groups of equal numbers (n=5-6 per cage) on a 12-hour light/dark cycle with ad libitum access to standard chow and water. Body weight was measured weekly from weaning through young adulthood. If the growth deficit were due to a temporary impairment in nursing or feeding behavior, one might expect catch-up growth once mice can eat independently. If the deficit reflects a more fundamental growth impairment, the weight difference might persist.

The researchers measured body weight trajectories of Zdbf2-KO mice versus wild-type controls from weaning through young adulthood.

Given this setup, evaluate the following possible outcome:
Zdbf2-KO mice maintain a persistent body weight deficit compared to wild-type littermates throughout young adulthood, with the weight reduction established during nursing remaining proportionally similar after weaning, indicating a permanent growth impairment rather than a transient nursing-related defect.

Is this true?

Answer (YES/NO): NO